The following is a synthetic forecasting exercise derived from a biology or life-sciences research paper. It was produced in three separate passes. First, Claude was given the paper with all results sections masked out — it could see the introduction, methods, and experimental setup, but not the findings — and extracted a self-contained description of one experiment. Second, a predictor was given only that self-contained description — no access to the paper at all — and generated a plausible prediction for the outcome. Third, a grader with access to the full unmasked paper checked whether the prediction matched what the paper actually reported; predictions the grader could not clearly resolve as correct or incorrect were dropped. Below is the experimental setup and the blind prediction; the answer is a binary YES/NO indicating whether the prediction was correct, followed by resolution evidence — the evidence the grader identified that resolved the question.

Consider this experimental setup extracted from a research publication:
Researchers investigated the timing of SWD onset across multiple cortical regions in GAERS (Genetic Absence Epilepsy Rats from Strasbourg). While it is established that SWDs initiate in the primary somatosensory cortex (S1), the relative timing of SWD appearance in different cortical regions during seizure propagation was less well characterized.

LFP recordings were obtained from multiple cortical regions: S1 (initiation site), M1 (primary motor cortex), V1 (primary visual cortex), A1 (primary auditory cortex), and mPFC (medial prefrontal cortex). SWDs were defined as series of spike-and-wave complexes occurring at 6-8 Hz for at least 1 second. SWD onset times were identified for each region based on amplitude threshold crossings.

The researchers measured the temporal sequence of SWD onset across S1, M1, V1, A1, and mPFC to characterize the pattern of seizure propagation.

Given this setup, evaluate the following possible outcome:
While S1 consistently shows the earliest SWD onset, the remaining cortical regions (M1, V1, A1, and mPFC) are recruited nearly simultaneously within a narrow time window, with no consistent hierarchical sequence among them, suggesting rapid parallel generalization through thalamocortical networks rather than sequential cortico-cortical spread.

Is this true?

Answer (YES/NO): NO